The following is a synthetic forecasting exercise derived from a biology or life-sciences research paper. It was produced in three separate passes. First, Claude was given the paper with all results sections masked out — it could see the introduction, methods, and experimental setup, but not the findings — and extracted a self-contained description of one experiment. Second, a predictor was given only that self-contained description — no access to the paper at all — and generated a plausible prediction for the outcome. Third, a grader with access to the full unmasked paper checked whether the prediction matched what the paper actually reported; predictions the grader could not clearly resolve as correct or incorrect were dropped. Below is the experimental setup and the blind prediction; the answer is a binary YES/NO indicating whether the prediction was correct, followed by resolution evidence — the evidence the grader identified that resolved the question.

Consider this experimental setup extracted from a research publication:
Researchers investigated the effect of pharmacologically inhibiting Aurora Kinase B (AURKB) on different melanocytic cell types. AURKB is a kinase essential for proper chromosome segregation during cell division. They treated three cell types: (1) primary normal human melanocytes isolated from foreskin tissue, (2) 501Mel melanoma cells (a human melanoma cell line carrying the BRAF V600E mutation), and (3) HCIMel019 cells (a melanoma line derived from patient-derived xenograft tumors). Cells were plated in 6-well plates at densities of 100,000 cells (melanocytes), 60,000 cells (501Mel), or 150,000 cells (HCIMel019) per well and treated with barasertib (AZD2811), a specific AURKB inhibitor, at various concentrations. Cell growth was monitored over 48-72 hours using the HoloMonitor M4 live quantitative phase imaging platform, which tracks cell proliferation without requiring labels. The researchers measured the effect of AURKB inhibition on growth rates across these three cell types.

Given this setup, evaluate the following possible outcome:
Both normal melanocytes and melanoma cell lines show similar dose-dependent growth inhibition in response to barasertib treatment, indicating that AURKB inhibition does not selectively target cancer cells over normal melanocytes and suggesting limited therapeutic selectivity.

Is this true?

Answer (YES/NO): NO